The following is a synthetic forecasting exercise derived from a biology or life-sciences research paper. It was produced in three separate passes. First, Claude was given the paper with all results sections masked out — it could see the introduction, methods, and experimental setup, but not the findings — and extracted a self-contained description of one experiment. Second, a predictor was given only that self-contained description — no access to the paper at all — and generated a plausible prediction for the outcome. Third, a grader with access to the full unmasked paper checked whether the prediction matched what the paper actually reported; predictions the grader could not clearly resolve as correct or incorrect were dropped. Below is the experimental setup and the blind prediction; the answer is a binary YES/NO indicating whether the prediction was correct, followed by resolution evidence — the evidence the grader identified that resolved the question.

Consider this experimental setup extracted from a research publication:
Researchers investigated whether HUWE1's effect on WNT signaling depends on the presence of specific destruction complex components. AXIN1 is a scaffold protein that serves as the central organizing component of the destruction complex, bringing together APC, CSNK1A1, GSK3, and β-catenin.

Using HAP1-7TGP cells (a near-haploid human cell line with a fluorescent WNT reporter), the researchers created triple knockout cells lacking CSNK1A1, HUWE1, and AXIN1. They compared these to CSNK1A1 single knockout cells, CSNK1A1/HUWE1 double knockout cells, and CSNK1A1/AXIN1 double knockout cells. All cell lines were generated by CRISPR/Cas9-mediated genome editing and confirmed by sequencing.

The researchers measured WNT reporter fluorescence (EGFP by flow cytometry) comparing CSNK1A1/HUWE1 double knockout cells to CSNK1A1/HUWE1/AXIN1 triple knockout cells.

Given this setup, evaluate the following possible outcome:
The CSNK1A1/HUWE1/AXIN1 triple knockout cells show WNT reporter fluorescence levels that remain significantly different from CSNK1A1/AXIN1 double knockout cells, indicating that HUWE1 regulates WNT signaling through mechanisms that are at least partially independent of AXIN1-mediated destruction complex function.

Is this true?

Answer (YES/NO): NO